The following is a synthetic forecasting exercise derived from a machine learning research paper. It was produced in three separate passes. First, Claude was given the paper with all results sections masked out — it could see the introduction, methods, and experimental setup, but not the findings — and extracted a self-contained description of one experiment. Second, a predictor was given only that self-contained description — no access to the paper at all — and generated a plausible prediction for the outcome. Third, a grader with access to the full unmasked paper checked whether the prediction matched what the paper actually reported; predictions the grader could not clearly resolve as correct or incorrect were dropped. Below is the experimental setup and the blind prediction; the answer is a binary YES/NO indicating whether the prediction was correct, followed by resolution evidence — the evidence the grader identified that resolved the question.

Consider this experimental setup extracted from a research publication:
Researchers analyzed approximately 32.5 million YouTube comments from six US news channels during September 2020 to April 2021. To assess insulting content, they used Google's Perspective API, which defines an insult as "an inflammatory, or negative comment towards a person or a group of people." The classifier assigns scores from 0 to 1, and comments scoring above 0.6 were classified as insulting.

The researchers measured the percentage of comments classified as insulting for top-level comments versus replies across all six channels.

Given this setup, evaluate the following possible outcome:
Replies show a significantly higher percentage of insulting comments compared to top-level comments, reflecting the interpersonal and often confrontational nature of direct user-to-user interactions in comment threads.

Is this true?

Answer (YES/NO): NO